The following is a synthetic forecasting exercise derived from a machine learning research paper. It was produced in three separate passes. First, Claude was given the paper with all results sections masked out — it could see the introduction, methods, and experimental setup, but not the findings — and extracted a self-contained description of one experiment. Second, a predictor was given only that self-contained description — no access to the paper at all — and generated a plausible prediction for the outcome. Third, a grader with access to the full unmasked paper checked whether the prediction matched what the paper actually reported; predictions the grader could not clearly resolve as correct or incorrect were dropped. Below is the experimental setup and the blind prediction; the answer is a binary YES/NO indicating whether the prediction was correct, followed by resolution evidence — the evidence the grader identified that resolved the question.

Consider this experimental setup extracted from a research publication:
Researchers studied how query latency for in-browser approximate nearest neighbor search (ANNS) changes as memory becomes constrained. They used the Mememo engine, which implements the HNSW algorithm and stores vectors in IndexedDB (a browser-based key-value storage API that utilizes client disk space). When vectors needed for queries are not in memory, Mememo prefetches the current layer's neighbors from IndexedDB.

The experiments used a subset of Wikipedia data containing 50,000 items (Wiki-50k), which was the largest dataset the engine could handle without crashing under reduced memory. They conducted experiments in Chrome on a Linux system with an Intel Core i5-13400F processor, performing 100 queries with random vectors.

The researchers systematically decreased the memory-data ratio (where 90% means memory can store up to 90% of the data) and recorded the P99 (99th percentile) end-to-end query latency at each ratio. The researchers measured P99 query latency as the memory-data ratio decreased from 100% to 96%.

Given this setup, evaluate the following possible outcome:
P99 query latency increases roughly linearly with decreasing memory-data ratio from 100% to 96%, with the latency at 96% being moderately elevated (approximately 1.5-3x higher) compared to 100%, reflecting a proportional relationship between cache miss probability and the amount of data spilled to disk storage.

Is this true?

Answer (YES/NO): NO